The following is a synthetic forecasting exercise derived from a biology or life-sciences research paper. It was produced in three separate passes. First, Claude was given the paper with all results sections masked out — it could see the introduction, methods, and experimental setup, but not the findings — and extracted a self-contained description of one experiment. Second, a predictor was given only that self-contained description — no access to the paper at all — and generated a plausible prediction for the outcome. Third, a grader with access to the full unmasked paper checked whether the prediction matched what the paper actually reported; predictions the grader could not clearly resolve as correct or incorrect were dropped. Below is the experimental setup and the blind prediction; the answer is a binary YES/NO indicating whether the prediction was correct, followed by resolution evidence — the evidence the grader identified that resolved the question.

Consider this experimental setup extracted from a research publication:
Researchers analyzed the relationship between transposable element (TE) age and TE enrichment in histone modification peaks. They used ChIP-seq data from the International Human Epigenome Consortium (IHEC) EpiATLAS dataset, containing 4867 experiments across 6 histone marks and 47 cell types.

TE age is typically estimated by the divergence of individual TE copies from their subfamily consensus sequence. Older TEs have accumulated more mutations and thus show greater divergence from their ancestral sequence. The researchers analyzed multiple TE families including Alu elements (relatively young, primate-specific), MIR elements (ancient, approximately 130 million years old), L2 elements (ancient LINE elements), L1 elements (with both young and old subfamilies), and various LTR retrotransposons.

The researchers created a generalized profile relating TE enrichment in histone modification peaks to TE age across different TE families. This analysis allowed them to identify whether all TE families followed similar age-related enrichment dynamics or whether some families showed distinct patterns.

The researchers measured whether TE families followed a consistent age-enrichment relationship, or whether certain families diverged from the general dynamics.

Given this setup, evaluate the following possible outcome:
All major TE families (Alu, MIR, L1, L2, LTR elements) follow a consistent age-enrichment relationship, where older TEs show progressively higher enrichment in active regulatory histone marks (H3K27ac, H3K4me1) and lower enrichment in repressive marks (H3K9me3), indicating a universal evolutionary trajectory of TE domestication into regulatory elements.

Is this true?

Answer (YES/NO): NO